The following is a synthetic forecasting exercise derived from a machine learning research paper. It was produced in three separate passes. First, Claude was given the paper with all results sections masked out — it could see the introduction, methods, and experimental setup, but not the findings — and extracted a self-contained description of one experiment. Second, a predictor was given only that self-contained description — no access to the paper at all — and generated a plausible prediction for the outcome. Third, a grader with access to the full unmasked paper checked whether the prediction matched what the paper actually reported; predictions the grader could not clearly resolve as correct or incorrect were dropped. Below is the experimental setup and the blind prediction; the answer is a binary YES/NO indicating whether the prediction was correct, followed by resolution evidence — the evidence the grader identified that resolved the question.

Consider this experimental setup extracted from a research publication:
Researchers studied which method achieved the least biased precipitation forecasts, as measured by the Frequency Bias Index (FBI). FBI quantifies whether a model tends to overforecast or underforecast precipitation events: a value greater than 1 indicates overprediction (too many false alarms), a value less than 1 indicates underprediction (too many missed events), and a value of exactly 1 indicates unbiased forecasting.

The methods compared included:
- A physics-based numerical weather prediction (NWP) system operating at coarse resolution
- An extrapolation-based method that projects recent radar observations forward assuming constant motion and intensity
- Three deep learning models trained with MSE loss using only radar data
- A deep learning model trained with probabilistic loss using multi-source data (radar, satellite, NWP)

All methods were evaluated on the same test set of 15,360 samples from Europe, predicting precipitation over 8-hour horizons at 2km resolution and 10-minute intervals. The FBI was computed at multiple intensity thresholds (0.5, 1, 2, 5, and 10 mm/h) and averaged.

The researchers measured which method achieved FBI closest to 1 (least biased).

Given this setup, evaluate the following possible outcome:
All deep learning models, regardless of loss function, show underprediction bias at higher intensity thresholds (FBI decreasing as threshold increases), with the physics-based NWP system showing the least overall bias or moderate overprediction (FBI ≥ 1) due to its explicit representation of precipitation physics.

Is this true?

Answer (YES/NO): NO